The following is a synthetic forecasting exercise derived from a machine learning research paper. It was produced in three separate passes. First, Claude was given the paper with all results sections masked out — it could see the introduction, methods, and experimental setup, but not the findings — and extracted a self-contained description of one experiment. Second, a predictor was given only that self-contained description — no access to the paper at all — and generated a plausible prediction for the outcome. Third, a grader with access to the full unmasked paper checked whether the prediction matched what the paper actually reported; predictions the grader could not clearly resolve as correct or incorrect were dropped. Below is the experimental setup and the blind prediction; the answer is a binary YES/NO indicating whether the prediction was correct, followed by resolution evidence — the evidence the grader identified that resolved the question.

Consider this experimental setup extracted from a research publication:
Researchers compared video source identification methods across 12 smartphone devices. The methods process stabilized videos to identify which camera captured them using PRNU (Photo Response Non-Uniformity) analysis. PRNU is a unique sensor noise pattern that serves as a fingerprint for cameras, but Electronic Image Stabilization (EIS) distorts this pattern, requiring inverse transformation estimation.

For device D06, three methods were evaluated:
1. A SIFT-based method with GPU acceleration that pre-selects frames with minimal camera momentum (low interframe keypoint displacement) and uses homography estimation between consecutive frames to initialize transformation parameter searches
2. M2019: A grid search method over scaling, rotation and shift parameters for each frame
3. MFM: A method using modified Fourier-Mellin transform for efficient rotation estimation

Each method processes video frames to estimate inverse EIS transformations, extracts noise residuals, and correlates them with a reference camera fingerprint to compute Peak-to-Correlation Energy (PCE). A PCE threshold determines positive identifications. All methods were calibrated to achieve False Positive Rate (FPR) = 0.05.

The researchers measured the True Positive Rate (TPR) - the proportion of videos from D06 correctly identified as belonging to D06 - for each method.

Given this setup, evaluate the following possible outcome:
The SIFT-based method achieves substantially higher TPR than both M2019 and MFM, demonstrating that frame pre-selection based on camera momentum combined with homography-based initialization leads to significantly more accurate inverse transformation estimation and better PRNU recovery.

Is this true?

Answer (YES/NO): NO